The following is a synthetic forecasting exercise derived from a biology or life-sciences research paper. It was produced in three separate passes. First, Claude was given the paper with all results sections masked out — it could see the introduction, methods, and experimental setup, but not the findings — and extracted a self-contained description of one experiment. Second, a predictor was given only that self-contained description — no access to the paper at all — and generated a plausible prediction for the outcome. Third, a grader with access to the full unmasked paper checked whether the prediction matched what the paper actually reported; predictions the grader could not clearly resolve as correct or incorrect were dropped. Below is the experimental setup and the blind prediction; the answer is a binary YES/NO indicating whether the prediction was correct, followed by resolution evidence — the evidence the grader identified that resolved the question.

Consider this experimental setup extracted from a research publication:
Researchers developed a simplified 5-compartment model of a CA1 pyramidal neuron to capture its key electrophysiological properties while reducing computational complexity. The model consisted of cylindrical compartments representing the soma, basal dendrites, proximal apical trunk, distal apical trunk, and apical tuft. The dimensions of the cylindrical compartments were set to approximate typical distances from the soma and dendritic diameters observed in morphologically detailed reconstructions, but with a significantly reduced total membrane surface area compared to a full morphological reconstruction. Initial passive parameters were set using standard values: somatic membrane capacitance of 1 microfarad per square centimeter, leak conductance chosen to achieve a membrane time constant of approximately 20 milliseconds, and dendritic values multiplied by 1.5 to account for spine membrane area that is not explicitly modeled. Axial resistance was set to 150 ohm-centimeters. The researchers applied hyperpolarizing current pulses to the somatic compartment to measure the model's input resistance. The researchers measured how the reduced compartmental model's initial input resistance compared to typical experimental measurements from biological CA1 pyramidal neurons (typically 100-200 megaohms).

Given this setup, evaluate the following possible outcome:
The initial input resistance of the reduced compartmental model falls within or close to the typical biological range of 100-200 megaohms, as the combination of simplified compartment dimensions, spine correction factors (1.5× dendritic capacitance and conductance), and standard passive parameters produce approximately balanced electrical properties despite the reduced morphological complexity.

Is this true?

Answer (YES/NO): NO